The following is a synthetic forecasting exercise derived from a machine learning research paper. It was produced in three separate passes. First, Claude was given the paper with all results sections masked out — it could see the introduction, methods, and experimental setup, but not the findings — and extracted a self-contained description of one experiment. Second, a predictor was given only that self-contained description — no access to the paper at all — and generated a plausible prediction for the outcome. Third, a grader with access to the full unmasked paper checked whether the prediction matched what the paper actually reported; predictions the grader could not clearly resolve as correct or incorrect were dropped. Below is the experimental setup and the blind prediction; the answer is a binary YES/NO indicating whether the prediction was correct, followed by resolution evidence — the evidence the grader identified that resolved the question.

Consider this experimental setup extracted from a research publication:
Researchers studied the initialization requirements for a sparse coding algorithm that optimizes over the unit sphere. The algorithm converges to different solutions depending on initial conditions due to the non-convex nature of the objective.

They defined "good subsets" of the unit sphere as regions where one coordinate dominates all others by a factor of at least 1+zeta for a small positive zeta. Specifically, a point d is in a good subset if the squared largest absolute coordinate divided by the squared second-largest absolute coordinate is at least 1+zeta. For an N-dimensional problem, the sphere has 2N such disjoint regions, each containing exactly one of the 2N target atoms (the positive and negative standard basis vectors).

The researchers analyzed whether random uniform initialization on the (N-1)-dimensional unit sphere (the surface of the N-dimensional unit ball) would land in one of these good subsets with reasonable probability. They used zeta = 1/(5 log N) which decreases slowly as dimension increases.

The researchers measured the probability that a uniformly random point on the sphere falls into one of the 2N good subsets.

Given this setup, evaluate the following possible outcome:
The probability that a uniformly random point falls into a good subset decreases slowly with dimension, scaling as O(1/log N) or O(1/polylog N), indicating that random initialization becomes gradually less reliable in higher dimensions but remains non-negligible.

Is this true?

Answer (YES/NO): NO